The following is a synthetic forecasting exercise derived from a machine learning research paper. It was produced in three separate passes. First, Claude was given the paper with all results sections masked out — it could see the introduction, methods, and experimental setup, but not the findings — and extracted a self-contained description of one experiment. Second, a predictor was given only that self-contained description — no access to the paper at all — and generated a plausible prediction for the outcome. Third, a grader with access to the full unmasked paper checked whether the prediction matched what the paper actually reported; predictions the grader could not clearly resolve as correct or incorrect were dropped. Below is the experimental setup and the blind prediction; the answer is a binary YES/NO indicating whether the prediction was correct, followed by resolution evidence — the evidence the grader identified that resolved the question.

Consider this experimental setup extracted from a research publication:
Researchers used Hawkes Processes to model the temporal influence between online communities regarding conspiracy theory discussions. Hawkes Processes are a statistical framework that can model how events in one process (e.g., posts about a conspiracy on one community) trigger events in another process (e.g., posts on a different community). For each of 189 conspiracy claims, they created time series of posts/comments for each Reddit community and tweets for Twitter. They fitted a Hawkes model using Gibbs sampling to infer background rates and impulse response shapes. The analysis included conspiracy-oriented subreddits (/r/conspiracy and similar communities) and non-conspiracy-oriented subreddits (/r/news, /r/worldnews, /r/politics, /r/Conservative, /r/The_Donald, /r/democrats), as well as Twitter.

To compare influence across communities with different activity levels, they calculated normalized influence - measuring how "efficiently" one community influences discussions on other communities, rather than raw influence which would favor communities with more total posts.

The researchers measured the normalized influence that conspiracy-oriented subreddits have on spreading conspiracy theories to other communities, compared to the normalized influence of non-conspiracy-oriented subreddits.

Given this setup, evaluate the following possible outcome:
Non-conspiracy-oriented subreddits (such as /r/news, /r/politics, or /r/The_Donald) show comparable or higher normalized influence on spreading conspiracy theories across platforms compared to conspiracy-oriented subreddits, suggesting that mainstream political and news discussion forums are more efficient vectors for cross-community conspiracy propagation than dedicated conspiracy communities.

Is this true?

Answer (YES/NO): YES